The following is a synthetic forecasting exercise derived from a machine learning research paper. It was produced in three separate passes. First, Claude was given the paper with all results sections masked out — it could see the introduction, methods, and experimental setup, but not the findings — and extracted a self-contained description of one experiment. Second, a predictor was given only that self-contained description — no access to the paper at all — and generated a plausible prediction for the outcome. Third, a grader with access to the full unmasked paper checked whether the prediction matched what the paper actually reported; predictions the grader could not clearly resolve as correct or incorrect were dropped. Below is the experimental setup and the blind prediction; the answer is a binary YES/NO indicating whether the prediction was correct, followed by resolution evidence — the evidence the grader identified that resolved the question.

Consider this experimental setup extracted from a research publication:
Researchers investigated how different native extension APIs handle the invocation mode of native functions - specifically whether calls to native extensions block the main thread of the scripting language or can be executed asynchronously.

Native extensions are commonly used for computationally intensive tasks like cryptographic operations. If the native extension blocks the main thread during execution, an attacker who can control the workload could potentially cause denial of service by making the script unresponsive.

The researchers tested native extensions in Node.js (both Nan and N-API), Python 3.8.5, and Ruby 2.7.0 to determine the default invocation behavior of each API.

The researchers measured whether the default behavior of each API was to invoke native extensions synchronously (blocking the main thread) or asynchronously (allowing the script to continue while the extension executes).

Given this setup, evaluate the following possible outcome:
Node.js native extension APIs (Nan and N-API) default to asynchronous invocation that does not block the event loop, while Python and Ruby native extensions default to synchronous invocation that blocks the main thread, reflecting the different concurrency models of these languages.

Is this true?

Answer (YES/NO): NO